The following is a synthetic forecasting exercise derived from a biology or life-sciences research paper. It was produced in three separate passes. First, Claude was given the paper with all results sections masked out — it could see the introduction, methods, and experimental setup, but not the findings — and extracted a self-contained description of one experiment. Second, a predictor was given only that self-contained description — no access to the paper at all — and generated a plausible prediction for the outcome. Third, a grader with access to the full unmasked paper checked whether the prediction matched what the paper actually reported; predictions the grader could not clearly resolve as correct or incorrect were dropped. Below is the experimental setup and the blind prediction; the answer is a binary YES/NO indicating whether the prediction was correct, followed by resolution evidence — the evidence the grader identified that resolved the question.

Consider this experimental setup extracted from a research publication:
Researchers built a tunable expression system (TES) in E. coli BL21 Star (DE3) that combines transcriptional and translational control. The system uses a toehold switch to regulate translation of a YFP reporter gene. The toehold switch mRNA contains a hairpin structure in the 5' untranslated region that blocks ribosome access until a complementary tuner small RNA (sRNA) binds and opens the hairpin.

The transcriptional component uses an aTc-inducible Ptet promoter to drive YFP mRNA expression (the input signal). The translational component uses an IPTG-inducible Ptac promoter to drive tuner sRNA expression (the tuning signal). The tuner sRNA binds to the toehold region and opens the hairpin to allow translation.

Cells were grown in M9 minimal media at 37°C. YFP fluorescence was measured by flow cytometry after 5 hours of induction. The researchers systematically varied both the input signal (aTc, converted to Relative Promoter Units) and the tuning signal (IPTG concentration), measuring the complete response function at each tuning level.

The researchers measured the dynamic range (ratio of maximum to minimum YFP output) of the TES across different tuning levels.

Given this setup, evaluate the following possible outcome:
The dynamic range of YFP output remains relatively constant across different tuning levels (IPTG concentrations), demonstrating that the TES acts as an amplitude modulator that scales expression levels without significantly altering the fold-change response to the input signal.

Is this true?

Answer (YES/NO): YES